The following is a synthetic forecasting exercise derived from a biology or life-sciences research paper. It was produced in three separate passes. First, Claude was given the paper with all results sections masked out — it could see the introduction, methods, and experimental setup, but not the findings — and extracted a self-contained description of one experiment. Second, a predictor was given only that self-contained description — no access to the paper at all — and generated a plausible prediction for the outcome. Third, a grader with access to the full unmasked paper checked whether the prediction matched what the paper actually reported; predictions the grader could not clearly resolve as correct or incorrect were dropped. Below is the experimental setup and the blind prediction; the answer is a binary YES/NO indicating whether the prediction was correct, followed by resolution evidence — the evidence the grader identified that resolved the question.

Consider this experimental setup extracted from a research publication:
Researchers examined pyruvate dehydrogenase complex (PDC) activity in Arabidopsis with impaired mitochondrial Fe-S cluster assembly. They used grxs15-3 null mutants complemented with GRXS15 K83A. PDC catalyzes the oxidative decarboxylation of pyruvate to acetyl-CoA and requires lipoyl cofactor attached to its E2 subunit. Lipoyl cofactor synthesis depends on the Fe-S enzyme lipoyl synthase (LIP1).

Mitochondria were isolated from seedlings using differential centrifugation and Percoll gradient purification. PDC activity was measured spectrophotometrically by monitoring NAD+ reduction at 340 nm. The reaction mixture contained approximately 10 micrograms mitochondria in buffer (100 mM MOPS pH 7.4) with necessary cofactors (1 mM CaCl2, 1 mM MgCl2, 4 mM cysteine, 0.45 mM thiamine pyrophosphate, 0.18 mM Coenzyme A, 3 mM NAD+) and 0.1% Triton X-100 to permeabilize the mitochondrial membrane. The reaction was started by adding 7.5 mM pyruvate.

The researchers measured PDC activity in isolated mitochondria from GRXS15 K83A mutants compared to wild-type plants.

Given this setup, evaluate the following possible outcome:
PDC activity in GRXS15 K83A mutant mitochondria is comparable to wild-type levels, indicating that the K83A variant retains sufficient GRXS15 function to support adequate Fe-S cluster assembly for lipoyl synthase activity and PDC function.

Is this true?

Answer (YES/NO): NO